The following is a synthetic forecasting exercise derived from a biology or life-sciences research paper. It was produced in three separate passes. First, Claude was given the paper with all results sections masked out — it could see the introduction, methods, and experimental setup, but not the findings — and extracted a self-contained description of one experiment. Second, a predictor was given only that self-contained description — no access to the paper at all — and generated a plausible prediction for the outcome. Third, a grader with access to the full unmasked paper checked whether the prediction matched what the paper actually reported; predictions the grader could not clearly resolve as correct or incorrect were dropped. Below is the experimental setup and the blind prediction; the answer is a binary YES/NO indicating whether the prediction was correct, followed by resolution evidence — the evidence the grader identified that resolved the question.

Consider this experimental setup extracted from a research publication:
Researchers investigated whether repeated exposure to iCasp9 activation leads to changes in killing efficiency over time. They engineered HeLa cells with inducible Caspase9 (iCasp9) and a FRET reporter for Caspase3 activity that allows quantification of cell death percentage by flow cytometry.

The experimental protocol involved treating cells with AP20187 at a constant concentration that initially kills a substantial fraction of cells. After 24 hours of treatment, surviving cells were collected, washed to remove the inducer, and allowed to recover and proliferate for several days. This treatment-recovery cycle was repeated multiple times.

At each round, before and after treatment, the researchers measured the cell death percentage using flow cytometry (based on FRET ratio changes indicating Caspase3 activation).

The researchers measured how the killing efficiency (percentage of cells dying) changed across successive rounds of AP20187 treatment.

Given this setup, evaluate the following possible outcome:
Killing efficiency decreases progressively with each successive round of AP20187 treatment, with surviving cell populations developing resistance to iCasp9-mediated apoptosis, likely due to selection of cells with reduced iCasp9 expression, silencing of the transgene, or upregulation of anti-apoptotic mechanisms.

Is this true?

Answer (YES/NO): YES